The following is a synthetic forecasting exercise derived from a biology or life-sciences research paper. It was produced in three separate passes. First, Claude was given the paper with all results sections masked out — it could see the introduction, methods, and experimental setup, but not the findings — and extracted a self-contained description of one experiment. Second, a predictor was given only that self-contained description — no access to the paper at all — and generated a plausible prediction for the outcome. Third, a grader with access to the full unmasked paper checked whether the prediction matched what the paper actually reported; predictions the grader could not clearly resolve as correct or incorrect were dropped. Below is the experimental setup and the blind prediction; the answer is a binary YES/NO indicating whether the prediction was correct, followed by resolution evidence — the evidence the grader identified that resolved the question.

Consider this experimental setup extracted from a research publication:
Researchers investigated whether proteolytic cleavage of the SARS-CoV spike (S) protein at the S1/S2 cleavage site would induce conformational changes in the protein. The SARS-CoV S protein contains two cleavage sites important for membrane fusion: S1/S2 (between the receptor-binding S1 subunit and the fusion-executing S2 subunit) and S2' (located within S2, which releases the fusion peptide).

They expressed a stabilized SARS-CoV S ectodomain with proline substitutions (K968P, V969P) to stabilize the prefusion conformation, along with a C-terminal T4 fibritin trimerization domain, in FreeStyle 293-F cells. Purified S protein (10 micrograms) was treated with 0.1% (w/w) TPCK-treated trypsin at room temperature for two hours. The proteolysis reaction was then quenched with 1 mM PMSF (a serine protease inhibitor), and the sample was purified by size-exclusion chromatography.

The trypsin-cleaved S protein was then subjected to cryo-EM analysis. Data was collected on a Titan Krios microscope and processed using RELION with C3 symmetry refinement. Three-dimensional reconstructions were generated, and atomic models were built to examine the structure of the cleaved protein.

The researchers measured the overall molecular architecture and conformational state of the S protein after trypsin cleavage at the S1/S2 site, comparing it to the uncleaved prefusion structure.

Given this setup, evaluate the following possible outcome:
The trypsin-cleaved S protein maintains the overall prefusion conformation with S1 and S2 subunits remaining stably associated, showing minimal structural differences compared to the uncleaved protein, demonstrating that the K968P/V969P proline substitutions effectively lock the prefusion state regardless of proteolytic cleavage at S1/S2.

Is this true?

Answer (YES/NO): NO